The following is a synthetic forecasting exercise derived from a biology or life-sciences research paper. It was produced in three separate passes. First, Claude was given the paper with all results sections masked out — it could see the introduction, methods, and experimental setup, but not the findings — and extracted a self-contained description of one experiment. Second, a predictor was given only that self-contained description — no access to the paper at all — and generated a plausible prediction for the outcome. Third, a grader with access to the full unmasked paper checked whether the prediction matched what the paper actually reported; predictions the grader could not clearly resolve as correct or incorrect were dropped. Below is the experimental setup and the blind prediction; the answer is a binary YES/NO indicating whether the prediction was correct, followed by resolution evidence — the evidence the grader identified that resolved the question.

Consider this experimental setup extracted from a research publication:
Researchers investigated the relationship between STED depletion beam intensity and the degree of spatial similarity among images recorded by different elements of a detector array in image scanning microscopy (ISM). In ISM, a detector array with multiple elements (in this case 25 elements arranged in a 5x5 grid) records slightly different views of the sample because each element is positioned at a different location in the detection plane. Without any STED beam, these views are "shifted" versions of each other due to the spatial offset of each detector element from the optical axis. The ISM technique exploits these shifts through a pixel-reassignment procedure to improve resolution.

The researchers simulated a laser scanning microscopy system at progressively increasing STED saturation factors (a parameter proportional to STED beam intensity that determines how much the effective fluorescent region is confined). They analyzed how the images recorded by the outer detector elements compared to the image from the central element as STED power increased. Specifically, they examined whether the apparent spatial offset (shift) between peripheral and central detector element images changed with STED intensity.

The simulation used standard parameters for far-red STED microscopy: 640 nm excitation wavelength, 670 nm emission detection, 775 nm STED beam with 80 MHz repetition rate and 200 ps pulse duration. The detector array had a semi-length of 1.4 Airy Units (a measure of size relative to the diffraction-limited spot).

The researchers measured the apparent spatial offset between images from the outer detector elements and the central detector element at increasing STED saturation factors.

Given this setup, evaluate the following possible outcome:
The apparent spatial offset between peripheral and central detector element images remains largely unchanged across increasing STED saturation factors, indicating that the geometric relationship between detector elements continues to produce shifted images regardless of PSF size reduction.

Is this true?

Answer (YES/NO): NO